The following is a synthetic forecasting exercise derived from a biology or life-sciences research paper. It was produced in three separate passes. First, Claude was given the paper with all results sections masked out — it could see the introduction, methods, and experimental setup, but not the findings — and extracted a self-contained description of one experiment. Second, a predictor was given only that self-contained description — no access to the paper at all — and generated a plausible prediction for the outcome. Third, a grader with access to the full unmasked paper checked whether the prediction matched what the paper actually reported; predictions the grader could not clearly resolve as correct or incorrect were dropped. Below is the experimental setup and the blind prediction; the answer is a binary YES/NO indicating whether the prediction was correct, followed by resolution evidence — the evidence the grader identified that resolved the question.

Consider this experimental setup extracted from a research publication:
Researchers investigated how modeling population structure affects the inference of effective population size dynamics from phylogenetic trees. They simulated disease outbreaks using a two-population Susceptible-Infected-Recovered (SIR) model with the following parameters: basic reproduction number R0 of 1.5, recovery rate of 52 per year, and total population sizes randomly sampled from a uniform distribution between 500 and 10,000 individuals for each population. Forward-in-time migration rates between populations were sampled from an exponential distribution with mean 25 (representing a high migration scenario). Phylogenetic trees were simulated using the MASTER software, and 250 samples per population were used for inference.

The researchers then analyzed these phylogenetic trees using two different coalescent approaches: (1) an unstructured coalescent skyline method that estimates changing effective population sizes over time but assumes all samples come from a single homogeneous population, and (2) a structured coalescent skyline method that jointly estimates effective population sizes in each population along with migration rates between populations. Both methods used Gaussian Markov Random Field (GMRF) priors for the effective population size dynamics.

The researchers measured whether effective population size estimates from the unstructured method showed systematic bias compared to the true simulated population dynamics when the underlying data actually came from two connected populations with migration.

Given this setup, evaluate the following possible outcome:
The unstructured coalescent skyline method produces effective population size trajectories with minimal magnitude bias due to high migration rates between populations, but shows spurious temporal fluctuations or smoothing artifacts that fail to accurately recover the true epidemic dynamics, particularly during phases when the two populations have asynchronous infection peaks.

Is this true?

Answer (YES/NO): NO